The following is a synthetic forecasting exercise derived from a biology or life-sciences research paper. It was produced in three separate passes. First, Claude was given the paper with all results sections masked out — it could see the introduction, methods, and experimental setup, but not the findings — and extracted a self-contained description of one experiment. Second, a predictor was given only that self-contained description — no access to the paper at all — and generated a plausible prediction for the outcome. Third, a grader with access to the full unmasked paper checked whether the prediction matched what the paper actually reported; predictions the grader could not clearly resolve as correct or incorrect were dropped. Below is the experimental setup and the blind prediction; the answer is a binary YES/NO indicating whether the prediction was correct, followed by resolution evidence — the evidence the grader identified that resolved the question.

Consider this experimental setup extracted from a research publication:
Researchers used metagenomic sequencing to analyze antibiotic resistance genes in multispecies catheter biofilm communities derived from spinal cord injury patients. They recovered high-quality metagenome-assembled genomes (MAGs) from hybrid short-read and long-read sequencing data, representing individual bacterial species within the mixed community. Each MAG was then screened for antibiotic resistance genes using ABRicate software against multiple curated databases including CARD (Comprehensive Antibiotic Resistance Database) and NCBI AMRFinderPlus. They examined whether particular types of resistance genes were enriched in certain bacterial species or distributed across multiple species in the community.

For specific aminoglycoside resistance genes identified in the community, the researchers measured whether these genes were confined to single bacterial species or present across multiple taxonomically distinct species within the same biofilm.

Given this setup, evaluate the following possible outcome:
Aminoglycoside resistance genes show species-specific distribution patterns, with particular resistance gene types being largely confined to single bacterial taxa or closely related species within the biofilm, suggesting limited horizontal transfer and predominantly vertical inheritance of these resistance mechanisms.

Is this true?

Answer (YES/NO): YES